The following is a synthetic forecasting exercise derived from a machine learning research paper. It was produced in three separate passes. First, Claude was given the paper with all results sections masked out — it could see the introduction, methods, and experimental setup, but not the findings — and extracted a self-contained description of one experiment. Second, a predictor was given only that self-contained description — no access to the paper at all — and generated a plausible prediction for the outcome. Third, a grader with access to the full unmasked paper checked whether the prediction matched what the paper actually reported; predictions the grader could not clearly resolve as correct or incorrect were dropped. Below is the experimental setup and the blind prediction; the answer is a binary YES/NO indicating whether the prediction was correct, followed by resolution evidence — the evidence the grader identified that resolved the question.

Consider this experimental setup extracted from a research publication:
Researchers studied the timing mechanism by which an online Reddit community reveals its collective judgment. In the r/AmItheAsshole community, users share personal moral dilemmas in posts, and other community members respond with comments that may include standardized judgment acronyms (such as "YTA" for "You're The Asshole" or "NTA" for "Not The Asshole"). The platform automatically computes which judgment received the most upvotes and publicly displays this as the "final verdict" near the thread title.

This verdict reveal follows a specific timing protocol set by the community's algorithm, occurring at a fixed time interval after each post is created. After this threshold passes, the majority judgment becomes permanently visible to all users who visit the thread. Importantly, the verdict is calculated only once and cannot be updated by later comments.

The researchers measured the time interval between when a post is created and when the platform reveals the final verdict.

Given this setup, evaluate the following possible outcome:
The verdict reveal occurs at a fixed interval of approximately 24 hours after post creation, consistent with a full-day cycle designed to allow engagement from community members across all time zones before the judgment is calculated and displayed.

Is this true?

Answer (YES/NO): NO